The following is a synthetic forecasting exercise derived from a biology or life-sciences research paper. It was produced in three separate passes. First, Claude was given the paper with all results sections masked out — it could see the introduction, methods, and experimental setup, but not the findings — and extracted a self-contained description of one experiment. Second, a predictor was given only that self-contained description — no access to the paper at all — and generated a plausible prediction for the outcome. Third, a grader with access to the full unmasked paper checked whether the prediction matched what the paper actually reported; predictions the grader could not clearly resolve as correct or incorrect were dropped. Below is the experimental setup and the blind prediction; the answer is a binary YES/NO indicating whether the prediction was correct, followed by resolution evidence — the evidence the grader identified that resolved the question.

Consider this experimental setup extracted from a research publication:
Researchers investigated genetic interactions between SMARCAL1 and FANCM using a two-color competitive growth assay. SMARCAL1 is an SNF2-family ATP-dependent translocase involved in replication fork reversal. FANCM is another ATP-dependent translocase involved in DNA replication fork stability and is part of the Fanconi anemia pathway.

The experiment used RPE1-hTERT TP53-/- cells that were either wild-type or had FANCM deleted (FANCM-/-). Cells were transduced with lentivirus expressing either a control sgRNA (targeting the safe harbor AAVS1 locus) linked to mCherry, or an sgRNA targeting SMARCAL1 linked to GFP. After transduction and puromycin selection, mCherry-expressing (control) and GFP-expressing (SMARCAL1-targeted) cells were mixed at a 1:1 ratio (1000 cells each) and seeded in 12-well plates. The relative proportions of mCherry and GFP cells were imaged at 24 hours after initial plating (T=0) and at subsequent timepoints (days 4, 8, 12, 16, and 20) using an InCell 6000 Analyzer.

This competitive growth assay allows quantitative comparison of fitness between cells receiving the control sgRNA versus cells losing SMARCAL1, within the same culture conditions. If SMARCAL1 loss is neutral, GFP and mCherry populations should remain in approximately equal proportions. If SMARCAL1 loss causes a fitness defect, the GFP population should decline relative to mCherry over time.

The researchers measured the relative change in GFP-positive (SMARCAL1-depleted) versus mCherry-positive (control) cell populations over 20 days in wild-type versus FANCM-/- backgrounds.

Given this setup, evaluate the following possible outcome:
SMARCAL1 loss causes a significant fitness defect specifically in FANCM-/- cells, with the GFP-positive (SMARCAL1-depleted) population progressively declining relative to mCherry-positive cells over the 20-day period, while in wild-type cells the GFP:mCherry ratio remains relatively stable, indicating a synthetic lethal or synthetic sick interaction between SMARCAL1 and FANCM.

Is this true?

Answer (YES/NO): YES